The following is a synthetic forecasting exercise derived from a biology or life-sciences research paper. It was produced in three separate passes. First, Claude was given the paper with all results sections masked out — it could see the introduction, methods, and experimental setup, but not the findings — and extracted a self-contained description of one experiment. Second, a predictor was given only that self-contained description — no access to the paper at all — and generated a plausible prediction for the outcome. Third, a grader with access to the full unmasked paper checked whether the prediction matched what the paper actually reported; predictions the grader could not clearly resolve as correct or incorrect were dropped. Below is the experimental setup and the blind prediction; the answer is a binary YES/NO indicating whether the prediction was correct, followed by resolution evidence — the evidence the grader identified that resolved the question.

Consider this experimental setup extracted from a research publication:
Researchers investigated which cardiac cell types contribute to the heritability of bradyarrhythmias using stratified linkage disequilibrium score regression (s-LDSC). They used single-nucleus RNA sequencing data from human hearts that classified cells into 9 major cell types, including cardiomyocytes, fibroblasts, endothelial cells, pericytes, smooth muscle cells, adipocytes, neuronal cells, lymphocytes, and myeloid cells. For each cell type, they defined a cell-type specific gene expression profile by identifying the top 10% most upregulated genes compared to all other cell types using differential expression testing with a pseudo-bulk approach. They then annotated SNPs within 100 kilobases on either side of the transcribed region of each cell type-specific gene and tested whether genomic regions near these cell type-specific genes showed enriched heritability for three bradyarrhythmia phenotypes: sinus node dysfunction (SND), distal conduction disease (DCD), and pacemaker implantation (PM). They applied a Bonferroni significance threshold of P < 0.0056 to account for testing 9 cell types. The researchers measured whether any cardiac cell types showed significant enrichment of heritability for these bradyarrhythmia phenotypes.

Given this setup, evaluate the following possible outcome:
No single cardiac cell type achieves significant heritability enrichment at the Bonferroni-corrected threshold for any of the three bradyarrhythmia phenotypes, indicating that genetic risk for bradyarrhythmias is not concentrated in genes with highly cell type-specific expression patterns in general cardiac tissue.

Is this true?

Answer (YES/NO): NO